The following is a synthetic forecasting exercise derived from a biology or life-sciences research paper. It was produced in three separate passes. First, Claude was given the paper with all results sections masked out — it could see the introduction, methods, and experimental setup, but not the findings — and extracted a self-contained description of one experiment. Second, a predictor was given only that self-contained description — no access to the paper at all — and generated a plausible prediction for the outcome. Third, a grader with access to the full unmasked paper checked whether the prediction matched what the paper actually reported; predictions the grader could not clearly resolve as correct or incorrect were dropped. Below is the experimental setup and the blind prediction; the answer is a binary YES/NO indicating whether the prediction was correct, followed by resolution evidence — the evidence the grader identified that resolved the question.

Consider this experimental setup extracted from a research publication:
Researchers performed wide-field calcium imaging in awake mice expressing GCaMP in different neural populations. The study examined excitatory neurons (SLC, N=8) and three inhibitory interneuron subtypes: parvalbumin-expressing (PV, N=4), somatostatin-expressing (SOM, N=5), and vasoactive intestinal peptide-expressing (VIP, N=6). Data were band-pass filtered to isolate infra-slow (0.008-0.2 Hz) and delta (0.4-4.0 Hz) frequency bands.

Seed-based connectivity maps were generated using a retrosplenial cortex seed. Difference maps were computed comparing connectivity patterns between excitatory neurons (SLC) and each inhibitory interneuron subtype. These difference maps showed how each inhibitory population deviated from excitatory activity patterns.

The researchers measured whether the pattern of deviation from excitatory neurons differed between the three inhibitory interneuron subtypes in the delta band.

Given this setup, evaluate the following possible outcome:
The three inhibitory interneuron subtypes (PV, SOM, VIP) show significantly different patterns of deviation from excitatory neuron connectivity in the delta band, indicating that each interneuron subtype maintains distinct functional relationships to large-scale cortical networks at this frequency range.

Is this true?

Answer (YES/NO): NO